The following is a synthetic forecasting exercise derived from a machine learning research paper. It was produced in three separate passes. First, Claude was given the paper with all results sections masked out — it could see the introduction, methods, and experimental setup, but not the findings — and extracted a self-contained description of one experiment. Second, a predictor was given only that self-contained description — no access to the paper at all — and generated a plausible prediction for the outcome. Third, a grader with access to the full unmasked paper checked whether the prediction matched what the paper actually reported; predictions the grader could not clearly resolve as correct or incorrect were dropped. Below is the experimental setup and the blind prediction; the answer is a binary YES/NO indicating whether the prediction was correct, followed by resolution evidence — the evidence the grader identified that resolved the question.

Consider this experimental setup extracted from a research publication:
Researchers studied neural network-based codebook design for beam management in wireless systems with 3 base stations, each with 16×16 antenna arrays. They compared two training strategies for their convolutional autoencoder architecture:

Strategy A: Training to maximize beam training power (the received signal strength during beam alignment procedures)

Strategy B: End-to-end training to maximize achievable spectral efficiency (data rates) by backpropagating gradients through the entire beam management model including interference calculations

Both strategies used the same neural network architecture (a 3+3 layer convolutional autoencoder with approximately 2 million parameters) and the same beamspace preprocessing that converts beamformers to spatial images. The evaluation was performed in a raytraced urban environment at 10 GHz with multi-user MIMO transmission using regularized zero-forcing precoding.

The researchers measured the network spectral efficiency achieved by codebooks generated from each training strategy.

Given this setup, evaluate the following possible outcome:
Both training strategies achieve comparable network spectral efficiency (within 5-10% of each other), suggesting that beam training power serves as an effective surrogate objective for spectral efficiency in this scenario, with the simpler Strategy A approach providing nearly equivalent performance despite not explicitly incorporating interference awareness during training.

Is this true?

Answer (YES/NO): NO